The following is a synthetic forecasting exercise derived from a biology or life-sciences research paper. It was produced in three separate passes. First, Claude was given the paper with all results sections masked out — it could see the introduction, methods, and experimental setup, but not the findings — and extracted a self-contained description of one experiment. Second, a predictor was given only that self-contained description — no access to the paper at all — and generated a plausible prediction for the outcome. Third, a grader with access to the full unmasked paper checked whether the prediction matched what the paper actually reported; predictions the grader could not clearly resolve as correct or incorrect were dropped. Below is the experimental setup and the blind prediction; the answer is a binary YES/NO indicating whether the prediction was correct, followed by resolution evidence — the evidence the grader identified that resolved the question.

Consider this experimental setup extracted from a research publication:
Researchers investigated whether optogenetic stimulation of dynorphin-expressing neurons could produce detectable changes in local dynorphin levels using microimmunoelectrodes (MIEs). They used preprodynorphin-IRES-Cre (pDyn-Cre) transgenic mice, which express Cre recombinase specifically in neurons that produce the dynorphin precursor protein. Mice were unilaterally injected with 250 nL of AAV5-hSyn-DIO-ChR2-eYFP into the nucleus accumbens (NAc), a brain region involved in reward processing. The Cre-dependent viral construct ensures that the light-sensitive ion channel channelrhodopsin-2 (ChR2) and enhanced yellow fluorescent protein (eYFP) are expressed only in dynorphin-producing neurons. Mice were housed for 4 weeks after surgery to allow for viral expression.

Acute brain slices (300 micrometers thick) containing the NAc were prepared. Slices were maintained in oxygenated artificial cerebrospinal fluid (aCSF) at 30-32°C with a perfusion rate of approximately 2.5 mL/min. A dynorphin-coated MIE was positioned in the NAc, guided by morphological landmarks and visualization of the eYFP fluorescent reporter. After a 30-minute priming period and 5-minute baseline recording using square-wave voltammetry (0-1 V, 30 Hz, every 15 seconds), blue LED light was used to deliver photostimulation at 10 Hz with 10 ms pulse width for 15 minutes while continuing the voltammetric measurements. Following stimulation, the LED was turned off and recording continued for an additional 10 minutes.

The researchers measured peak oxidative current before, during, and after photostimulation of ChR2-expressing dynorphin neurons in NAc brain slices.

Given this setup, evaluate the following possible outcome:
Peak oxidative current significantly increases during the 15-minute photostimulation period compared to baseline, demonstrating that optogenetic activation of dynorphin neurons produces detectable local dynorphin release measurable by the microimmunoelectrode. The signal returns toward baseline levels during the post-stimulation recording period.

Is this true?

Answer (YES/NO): YES